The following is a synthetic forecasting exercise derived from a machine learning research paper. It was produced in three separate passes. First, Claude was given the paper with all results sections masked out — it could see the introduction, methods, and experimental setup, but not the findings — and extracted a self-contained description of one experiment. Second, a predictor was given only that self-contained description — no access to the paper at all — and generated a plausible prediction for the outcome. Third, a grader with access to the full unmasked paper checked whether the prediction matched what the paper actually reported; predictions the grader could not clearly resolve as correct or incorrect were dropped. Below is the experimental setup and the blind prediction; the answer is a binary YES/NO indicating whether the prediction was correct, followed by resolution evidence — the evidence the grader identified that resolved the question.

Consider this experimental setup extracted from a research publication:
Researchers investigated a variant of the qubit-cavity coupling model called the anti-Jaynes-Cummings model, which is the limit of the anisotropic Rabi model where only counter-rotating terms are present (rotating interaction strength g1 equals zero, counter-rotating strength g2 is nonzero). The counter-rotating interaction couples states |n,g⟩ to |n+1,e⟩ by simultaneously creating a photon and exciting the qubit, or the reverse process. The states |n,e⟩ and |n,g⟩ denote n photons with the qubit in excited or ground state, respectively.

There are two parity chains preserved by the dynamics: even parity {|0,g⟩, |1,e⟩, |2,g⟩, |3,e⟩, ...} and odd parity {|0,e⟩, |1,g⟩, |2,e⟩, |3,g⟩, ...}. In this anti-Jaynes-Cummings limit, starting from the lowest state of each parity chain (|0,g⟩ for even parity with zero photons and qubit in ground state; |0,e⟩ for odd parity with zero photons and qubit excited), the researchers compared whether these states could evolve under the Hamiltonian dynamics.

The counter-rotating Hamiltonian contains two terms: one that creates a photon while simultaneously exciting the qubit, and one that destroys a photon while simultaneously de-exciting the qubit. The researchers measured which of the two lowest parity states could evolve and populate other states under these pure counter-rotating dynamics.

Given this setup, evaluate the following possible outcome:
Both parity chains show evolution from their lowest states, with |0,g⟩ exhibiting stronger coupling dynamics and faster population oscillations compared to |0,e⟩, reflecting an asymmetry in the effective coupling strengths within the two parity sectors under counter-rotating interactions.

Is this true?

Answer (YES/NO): NO